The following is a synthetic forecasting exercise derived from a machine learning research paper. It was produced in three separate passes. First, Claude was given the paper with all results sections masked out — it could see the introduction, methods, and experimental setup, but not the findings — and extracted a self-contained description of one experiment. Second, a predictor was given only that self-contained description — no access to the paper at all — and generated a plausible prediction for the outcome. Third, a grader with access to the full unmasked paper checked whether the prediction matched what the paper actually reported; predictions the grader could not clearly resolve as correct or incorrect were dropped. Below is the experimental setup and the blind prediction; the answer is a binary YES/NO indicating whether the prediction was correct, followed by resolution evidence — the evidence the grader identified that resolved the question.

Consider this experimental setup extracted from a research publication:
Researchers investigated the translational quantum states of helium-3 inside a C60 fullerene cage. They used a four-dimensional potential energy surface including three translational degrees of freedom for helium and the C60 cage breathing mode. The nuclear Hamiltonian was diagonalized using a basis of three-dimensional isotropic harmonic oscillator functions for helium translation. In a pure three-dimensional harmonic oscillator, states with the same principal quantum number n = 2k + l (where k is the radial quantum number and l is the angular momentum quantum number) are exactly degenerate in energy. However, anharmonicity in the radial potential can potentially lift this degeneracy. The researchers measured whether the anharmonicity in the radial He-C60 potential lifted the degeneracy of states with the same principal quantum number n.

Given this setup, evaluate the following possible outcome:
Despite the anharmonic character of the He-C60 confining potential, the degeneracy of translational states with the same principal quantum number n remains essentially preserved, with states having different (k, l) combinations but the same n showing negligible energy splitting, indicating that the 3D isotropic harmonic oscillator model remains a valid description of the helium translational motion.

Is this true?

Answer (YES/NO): NO